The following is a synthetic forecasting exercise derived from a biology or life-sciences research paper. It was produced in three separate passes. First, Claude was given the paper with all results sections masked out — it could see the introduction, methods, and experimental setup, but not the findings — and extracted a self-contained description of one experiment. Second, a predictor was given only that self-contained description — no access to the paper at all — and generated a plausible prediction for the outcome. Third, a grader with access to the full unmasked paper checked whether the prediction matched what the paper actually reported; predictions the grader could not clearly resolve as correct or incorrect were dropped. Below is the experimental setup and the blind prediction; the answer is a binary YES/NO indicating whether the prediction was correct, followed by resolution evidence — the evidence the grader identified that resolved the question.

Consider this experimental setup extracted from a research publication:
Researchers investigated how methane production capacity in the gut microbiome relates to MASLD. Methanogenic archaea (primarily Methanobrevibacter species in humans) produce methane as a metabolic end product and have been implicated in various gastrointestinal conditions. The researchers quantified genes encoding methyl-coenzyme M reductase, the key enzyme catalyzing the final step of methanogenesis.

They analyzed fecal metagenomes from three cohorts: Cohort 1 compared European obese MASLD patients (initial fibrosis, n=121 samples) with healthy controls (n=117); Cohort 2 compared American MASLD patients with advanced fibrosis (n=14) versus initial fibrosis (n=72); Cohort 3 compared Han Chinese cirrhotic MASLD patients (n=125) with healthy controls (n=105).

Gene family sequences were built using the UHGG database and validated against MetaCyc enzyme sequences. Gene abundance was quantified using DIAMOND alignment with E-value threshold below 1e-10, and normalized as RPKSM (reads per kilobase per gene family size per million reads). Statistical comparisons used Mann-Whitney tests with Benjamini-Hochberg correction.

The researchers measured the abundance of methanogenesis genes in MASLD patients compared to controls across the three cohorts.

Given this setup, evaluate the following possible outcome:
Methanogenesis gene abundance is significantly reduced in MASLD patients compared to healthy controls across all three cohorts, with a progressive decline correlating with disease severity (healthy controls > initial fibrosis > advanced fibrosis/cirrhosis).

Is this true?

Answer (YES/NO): NO